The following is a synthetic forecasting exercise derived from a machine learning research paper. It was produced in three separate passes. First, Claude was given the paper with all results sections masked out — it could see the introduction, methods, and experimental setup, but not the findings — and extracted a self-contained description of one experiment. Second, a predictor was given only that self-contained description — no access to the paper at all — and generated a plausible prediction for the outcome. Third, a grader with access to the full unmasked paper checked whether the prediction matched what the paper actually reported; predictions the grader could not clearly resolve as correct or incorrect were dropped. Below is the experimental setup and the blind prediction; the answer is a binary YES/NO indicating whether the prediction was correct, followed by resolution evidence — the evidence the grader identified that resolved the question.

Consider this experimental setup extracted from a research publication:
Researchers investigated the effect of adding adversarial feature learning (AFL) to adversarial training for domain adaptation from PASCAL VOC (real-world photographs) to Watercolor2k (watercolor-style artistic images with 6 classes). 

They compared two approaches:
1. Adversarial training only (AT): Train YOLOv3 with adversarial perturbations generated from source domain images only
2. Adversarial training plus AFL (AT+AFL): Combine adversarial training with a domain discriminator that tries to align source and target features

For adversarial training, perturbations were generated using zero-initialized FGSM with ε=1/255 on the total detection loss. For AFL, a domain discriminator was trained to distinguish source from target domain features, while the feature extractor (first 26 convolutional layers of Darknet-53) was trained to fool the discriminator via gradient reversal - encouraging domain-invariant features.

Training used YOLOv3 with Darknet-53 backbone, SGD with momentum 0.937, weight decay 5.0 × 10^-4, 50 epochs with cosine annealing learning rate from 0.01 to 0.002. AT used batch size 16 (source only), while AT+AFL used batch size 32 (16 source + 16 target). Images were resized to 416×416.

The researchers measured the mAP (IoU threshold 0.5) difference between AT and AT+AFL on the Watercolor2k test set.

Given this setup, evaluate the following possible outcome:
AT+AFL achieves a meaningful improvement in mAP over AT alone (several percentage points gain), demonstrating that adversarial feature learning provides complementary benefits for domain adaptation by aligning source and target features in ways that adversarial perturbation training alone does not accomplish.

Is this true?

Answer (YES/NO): NO